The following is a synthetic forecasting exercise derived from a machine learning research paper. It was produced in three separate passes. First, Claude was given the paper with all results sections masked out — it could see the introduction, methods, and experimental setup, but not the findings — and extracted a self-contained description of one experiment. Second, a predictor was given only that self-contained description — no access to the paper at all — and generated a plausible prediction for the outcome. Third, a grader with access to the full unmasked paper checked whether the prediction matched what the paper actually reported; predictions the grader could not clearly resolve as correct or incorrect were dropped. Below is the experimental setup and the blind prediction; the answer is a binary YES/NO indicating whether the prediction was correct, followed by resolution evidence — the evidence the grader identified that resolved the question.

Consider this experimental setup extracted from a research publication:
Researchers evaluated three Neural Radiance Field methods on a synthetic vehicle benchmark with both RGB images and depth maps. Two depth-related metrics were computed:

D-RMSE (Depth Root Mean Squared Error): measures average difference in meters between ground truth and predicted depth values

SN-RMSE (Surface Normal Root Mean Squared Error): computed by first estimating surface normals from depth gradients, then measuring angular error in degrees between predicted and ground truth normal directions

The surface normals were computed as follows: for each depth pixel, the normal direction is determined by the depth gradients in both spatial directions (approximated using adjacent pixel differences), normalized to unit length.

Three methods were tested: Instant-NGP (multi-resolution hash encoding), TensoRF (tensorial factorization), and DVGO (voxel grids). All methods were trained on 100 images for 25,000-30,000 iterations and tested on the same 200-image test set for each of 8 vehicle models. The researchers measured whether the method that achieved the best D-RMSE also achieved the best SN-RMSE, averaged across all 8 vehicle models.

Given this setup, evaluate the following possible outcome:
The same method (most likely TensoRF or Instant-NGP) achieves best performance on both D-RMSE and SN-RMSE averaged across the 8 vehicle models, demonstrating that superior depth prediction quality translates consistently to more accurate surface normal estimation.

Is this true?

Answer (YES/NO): NO